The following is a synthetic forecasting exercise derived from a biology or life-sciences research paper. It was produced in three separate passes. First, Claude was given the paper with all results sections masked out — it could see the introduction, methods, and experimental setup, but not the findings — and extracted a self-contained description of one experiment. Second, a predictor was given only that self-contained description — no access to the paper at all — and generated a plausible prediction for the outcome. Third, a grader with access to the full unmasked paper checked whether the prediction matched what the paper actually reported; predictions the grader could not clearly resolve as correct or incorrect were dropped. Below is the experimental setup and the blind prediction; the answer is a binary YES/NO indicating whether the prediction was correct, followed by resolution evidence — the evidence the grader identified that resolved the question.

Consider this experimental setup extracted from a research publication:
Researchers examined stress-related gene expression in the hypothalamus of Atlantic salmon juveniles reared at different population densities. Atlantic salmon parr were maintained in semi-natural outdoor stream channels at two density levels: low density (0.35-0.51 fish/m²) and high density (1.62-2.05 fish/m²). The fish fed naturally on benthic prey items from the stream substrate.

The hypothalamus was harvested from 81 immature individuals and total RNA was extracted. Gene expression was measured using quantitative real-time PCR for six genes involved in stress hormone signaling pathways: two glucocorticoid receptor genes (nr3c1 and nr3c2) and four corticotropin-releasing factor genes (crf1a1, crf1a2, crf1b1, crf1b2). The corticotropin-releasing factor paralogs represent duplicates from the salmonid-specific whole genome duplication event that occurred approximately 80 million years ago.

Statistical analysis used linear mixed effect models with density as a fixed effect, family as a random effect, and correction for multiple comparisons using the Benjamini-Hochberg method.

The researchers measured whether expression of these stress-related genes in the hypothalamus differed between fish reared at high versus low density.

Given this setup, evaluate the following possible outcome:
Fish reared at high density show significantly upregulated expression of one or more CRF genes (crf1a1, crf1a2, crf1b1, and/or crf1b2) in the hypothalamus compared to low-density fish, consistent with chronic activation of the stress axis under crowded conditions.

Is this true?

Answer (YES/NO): YES